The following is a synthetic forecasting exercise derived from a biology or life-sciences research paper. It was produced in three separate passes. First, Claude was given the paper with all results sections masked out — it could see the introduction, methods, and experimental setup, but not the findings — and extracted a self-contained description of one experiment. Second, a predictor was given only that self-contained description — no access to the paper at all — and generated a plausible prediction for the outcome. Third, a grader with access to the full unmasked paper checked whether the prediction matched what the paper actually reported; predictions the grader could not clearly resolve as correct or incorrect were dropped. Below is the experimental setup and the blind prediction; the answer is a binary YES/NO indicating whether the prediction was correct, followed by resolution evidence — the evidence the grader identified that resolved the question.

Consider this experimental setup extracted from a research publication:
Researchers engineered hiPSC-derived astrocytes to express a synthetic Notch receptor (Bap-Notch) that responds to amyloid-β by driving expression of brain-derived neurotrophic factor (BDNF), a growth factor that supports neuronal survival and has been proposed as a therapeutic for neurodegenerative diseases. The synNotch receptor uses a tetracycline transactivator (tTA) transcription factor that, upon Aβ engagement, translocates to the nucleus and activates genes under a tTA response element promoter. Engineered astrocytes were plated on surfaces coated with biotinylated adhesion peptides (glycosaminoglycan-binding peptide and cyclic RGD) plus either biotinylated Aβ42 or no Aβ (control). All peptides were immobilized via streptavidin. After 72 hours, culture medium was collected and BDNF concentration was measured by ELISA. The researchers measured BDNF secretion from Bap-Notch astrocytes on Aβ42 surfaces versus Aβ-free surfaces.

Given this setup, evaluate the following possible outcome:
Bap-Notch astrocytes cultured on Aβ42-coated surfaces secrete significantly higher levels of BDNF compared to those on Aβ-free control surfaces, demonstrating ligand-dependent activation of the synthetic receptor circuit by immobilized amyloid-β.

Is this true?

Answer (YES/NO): YES